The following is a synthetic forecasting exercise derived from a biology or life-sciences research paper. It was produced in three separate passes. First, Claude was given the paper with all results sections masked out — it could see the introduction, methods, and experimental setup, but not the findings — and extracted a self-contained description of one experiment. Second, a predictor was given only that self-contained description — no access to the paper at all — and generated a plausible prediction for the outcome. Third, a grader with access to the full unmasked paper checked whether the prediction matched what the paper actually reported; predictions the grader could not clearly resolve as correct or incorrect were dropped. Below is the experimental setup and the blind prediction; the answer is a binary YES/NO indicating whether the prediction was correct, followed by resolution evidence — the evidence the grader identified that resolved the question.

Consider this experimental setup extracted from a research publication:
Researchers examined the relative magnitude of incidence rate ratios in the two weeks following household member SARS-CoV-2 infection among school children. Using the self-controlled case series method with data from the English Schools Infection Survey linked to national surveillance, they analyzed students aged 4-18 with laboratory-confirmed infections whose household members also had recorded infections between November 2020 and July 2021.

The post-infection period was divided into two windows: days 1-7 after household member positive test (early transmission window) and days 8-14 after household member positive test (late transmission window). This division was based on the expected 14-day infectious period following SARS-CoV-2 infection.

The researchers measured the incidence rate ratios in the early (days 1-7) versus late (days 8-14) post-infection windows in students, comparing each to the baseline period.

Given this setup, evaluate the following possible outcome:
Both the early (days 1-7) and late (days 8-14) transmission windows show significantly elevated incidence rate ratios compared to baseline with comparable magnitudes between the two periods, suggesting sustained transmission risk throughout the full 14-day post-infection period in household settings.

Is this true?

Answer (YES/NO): NO